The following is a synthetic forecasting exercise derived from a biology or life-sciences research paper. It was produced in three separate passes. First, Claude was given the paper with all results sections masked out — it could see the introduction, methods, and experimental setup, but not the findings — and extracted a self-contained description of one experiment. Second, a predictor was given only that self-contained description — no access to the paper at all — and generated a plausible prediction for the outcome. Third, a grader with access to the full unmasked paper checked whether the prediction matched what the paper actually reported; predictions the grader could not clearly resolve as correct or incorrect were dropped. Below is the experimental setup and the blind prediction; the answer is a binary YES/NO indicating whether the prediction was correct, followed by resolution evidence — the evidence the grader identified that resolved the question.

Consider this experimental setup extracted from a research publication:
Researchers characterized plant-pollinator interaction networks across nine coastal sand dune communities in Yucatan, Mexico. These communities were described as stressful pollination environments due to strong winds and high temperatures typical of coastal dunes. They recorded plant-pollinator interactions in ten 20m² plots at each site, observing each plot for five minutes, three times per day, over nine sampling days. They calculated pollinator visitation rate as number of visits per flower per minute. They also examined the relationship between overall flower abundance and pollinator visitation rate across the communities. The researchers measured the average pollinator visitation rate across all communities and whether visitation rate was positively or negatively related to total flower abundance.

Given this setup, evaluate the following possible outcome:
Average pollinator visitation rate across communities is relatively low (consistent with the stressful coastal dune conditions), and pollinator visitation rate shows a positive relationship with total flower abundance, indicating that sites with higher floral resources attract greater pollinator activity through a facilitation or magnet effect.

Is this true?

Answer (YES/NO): NO